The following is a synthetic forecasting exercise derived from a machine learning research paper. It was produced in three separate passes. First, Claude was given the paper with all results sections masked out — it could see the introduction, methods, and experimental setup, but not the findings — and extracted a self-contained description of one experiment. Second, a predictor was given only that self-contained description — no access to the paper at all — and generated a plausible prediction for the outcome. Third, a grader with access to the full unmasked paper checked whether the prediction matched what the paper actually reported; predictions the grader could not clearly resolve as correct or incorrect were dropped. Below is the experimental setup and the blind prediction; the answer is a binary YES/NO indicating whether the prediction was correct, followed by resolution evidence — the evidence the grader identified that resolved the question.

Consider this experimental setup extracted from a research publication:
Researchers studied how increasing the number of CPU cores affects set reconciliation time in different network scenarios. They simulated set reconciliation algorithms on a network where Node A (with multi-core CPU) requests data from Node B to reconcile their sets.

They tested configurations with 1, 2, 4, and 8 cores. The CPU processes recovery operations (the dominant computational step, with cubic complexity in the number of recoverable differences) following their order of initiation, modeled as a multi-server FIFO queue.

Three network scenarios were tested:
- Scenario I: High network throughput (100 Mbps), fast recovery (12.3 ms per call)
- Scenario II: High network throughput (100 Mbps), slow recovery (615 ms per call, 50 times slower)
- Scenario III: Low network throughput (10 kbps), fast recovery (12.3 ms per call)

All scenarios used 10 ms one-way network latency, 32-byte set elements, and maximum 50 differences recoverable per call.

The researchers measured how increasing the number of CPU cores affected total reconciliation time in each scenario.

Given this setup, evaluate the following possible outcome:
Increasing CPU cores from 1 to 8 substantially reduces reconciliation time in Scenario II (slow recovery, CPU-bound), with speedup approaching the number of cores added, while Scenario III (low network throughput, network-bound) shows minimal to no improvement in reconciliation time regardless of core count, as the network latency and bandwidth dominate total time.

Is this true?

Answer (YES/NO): YES